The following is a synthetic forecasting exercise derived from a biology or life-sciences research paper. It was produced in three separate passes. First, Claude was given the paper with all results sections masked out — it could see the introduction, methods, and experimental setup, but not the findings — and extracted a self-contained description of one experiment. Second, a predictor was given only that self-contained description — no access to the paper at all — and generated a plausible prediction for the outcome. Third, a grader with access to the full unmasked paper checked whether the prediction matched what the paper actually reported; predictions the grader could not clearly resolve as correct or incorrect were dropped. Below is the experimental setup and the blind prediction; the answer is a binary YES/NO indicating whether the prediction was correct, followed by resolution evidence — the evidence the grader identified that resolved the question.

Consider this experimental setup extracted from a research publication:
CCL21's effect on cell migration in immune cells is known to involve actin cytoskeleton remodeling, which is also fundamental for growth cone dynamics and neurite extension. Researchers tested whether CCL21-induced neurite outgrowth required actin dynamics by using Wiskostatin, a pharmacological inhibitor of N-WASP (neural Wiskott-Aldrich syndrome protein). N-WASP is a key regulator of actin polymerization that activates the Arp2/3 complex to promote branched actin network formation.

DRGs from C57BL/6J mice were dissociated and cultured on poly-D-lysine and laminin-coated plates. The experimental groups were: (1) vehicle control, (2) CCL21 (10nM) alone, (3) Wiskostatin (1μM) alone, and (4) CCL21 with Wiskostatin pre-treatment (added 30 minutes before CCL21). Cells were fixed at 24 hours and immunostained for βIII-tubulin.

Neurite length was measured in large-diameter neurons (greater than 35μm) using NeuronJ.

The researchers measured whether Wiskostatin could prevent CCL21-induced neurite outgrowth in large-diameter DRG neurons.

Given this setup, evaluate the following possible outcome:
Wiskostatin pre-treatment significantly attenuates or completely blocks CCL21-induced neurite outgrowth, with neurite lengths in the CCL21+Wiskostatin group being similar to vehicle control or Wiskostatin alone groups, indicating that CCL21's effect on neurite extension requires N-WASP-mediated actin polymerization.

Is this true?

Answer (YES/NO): YES